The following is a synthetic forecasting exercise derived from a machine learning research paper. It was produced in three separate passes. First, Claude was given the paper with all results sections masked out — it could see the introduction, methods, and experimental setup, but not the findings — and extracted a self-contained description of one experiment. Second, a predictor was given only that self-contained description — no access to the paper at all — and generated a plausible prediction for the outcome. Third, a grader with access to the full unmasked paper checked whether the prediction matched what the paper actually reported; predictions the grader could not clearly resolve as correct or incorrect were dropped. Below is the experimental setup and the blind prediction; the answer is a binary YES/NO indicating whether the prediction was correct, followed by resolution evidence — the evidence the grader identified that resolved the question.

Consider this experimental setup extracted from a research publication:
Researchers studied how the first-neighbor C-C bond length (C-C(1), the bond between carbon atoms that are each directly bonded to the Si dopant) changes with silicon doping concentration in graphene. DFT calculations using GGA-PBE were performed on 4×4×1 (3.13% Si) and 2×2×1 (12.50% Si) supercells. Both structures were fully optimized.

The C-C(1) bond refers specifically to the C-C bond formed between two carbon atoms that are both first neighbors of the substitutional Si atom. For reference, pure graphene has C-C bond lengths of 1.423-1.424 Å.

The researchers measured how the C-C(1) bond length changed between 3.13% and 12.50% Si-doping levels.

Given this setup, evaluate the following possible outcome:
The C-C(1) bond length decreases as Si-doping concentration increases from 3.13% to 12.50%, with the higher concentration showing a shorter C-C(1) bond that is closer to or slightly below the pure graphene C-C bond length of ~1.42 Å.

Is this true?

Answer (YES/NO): NO